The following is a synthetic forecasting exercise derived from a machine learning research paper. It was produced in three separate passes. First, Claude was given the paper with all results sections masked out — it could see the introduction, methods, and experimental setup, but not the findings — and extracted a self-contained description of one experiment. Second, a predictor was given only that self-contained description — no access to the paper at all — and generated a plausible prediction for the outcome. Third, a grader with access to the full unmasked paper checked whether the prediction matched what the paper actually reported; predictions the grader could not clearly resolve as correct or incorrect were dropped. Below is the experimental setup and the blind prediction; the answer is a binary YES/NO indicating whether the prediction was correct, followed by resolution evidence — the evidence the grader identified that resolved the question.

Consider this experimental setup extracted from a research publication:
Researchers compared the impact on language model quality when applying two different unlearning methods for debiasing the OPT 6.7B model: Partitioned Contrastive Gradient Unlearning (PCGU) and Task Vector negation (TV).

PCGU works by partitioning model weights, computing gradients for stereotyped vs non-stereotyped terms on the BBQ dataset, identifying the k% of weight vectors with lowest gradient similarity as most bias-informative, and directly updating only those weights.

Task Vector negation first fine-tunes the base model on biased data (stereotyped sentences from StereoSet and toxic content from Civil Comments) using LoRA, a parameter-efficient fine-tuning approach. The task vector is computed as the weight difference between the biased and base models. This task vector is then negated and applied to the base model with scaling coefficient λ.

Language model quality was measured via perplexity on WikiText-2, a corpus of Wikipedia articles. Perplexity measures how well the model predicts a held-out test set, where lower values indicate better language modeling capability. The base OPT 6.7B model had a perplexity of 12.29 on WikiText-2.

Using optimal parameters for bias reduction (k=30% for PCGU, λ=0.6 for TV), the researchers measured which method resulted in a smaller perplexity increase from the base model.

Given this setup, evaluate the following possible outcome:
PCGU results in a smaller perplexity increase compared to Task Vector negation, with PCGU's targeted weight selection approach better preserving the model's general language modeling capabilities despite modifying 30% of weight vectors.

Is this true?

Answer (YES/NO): NO